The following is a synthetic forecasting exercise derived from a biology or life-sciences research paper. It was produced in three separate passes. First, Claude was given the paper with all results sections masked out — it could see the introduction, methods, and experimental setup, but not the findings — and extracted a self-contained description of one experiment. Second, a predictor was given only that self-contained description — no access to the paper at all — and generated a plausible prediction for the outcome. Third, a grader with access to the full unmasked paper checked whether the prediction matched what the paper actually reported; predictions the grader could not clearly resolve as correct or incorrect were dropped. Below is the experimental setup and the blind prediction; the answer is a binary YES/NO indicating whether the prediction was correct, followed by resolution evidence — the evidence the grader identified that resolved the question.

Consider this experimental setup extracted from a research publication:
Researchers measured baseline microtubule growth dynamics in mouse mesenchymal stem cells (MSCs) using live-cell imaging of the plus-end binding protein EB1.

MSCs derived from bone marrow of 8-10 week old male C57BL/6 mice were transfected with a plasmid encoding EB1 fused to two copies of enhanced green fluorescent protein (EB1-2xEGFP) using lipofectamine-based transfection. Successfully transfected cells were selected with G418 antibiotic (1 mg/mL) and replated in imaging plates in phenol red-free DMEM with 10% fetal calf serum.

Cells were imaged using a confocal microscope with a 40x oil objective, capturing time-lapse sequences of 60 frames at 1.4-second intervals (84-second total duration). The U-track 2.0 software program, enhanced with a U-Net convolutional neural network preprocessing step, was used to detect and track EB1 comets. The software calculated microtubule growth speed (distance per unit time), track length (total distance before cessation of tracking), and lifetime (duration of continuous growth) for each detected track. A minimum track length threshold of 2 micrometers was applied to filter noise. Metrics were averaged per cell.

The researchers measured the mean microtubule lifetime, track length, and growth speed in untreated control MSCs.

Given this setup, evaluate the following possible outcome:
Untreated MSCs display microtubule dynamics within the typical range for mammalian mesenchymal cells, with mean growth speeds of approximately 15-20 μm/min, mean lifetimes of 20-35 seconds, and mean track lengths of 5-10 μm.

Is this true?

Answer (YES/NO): NO